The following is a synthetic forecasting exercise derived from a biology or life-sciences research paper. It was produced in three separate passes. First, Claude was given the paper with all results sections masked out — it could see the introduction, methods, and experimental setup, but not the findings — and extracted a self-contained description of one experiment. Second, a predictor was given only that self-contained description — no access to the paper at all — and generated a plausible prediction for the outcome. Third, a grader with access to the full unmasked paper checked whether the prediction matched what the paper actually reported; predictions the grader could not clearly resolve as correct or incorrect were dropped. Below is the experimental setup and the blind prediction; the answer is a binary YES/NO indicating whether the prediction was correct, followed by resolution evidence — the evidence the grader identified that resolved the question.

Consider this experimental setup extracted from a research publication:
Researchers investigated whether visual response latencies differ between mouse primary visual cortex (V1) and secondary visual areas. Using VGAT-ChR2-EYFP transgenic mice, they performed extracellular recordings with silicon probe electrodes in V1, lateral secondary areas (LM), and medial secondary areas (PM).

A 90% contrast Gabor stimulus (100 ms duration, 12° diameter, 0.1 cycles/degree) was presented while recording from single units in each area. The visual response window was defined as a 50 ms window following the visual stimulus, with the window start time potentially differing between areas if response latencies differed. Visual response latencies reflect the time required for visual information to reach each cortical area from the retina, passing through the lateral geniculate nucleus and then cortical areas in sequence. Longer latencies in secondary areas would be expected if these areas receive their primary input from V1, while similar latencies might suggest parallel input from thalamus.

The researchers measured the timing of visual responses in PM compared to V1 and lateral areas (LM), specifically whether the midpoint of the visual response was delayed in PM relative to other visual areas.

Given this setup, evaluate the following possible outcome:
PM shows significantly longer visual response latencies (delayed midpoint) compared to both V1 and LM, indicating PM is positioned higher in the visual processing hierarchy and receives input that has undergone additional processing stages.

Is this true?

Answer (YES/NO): YES